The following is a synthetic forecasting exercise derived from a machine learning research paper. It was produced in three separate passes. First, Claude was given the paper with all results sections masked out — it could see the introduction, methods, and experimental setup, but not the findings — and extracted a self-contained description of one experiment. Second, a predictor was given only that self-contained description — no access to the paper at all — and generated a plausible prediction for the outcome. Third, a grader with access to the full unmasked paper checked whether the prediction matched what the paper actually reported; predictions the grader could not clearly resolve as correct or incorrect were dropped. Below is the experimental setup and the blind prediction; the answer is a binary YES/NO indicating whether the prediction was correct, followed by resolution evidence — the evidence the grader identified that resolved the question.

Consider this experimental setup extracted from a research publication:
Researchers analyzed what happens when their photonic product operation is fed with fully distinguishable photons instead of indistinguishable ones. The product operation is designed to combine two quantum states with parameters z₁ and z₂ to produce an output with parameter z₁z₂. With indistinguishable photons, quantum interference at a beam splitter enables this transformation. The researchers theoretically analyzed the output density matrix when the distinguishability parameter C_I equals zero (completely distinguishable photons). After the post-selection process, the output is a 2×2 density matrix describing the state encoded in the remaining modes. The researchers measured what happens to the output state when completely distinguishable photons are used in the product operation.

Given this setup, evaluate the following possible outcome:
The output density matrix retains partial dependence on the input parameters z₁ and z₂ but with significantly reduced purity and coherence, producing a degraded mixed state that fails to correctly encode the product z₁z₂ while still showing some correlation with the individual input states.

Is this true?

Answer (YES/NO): YES